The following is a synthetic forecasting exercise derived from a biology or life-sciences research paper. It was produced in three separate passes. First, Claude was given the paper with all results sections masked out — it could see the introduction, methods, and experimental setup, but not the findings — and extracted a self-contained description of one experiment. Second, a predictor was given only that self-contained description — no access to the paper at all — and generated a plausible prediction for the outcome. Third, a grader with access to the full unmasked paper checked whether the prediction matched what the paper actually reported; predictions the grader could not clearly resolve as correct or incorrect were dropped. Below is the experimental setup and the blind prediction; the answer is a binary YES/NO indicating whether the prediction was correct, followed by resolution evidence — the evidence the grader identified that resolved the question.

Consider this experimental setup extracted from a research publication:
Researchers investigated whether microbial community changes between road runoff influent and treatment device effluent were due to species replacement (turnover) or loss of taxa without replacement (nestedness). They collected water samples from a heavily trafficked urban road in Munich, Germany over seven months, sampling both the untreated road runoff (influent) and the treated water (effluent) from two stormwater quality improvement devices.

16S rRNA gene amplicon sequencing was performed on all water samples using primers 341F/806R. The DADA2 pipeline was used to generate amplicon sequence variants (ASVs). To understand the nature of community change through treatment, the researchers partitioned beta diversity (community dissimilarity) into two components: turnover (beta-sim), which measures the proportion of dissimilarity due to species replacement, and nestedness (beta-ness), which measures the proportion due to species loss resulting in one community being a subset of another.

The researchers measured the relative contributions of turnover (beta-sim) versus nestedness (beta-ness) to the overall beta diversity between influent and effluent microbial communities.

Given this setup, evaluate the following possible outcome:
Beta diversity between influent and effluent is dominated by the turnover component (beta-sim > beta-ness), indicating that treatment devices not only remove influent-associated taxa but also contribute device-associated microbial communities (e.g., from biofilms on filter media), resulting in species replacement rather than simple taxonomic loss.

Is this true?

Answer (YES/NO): YES